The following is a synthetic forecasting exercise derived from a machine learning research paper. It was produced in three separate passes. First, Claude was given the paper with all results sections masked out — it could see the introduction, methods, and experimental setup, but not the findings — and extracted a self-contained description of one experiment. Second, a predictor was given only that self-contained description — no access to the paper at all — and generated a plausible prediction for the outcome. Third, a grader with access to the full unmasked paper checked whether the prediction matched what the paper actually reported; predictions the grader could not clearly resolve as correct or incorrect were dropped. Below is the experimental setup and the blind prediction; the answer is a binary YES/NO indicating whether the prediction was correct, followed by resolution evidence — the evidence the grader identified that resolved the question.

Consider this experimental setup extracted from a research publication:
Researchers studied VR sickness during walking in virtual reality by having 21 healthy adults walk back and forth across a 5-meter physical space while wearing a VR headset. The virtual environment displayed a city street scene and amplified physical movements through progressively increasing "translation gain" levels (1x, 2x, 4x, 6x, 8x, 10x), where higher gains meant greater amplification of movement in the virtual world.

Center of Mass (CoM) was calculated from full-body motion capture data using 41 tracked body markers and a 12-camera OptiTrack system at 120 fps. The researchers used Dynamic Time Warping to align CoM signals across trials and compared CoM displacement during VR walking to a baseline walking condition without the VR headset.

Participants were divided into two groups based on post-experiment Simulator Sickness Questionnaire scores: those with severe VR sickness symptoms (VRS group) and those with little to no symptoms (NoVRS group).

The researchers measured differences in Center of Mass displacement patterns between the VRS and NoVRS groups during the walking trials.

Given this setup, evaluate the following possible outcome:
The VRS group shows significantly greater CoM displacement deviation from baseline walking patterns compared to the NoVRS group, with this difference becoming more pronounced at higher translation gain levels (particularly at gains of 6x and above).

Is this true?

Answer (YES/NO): NO